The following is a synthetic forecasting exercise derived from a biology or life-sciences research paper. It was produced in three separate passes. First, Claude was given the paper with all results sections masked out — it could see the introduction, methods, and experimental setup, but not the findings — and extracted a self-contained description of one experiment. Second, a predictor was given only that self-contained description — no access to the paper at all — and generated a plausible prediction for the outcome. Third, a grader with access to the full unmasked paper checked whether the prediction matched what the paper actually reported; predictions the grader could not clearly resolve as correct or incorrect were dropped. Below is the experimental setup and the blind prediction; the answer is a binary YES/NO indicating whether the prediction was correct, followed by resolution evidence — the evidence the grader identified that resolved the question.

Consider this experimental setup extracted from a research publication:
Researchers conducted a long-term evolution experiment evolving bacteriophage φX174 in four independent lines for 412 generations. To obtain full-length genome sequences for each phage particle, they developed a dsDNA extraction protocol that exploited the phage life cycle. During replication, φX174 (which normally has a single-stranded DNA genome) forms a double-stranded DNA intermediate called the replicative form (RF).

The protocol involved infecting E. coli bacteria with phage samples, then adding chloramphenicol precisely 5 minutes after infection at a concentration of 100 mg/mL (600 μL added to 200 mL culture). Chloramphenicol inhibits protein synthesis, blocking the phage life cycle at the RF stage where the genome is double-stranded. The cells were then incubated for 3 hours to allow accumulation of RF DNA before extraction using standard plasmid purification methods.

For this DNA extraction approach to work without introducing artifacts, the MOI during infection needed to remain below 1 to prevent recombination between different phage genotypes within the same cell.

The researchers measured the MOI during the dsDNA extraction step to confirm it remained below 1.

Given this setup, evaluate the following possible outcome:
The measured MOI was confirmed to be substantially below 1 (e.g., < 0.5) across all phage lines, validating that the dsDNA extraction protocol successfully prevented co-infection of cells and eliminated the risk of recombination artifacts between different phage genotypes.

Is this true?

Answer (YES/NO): NO